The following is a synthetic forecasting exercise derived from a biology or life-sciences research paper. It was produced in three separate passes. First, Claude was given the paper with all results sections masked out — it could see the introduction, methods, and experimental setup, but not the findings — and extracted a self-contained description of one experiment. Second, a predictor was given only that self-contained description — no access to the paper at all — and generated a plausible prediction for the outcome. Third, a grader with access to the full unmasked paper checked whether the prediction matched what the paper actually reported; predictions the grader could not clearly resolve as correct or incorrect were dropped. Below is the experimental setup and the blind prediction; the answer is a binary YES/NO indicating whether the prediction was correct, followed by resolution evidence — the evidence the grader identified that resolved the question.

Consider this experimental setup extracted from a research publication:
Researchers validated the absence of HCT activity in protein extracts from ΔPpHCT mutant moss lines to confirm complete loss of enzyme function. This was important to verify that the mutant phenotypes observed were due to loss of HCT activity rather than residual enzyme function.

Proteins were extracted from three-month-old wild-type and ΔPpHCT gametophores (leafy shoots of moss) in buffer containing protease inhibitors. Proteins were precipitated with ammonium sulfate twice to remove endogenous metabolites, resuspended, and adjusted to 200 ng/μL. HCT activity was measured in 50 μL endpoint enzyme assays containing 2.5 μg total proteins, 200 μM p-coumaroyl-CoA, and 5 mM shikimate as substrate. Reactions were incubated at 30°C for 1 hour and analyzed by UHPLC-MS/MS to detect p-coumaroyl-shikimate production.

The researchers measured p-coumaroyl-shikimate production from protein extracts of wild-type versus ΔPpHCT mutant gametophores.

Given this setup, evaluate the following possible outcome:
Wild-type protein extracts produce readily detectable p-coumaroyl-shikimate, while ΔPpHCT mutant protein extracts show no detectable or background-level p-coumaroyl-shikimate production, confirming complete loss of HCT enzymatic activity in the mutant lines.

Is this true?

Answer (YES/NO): YES